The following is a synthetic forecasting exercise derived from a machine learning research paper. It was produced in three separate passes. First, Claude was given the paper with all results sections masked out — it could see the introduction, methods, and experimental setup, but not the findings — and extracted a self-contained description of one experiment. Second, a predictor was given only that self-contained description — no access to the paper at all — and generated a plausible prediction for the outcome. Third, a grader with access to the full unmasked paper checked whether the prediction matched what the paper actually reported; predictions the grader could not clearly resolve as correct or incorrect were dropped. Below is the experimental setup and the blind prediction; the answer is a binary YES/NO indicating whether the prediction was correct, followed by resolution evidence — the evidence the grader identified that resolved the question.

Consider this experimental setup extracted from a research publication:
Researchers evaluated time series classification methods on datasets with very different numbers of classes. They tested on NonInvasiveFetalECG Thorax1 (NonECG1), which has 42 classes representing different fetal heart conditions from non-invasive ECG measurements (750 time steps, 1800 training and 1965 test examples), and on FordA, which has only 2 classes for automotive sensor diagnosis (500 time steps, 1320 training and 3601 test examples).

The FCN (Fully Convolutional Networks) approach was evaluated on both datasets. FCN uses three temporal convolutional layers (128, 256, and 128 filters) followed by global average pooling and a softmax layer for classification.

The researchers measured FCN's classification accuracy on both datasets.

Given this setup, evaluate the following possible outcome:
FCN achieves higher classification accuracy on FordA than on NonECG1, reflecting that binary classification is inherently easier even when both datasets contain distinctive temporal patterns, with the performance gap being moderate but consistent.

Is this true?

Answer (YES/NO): NO